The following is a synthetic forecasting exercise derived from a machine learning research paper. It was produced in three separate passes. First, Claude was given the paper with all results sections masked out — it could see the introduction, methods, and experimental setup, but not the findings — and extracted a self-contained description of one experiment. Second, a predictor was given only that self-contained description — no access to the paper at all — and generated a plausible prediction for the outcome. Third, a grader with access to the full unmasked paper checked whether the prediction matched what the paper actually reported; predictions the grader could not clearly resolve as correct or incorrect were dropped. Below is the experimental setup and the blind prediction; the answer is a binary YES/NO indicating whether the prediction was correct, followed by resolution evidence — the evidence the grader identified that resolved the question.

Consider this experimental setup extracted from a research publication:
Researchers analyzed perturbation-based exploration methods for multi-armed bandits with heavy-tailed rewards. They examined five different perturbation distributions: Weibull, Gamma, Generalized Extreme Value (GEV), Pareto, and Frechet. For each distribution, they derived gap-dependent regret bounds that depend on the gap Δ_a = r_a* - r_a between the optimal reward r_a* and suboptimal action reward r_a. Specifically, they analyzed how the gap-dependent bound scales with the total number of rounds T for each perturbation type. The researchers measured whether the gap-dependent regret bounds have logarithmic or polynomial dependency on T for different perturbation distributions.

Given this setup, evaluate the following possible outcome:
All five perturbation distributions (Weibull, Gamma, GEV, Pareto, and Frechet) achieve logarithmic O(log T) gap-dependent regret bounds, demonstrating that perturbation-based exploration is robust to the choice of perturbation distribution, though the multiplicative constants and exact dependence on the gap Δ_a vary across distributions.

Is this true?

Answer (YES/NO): NO